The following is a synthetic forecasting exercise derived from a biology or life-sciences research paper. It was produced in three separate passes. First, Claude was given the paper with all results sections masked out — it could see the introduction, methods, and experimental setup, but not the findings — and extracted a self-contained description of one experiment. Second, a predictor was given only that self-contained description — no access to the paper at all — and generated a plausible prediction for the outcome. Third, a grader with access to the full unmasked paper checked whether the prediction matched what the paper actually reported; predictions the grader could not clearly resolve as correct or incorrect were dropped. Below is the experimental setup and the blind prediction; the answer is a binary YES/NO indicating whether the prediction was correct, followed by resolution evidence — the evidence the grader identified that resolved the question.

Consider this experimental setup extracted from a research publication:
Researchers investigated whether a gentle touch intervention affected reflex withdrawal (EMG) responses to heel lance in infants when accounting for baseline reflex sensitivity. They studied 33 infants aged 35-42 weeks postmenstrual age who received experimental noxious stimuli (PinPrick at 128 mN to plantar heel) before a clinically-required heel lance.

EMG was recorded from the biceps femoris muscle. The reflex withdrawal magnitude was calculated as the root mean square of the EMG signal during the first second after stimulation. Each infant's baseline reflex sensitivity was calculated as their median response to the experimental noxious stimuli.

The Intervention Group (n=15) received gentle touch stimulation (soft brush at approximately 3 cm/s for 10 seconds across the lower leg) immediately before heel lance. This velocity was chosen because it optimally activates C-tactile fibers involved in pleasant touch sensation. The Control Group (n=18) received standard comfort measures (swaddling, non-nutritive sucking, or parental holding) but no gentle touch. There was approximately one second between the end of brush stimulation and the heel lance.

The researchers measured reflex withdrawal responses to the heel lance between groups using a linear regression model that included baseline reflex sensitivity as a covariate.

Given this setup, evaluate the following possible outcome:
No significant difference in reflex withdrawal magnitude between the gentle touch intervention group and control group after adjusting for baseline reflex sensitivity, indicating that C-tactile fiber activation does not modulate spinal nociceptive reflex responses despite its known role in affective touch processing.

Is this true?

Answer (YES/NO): YES